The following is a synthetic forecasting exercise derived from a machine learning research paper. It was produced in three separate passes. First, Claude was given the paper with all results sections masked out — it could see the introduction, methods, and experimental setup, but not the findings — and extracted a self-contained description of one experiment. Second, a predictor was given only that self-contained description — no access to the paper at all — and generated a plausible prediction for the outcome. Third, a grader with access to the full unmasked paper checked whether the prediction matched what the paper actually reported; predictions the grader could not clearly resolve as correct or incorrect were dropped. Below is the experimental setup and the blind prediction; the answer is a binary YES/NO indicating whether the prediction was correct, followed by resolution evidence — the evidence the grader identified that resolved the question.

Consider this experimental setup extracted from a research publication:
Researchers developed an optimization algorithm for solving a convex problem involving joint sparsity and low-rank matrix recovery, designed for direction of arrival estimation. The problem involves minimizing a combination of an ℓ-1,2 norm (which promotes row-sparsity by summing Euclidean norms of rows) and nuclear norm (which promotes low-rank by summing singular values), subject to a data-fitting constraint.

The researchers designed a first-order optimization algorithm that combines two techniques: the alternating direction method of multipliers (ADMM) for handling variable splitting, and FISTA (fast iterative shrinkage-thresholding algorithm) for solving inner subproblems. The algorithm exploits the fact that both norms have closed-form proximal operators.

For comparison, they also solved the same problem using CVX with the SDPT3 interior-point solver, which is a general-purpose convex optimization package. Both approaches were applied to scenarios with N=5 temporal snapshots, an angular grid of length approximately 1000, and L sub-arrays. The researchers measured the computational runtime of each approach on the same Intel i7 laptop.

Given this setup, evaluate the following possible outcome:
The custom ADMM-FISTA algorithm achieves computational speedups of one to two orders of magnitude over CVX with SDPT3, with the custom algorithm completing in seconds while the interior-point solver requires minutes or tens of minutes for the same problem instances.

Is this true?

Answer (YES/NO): YES